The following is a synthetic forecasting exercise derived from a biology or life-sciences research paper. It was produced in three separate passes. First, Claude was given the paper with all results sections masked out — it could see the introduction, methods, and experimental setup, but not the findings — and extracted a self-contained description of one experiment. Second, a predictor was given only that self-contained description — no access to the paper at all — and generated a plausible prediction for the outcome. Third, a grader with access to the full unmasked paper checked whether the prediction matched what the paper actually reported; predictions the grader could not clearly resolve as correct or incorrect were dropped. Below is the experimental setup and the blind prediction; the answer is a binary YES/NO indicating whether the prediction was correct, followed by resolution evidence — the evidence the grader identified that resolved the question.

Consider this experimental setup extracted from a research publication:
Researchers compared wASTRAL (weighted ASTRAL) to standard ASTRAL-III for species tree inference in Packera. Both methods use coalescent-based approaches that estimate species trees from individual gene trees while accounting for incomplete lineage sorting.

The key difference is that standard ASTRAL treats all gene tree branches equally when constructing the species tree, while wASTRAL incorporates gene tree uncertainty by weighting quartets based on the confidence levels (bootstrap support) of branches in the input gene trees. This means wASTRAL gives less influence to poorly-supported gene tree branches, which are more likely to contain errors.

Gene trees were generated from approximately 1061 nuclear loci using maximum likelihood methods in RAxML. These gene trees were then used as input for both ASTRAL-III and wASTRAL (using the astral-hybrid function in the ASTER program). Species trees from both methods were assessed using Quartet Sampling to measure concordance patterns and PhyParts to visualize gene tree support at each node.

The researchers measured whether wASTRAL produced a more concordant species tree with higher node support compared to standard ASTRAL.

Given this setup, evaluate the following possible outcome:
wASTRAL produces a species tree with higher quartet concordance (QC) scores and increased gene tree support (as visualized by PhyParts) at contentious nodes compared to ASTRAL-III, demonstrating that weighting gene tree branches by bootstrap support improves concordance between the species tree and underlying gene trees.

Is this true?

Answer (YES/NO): NO